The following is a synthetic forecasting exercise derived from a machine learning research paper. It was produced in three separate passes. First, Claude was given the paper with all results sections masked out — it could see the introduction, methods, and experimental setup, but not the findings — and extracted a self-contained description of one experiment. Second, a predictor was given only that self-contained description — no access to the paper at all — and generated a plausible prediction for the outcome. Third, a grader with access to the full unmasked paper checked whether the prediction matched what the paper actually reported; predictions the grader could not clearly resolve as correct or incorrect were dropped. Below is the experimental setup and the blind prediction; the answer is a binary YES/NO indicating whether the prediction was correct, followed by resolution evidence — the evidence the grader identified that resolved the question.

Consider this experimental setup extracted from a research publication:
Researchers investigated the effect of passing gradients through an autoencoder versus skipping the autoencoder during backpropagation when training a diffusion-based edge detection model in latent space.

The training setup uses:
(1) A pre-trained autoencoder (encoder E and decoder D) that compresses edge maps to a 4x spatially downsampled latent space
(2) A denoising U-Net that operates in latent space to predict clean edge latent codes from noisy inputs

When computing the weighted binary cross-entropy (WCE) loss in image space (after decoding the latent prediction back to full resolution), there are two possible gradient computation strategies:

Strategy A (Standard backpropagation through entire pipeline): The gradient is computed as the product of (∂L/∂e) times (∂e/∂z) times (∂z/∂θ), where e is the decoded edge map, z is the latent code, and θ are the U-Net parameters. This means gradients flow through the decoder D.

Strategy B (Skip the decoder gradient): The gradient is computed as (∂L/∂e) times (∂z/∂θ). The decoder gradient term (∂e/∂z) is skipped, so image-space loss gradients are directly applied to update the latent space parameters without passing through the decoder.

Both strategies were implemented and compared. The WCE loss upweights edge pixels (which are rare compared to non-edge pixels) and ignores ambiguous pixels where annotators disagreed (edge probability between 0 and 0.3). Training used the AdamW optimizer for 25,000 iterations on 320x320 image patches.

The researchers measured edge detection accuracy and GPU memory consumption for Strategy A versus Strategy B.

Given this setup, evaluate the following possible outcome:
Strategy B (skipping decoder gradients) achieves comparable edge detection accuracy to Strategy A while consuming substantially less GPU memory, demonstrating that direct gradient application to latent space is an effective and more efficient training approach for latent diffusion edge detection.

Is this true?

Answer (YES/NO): NO